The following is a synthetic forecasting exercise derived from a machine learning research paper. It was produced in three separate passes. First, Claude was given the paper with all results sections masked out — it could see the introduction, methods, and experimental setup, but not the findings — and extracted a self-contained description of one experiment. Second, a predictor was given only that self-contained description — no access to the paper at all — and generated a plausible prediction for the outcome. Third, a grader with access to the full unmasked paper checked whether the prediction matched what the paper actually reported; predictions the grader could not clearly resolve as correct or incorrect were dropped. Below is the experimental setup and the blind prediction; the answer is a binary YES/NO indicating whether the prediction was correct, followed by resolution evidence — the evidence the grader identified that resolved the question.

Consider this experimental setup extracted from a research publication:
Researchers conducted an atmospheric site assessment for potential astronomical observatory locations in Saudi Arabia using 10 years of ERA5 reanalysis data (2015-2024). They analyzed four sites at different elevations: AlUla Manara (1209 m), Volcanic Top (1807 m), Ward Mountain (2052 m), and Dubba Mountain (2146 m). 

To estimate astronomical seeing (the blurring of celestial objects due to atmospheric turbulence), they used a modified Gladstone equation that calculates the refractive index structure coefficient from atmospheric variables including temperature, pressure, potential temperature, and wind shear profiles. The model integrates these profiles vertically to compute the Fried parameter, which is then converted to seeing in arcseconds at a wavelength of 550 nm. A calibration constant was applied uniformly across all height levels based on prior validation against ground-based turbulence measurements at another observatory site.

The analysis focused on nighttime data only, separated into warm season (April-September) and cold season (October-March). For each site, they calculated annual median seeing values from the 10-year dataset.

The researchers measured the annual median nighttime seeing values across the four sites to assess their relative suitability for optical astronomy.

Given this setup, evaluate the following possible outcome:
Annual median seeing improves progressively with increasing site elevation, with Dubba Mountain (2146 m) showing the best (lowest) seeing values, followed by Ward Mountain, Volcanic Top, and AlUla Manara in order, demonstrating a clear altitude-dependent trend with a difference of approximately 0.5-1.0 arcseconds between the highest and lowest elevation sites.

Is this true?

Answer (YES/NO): YES